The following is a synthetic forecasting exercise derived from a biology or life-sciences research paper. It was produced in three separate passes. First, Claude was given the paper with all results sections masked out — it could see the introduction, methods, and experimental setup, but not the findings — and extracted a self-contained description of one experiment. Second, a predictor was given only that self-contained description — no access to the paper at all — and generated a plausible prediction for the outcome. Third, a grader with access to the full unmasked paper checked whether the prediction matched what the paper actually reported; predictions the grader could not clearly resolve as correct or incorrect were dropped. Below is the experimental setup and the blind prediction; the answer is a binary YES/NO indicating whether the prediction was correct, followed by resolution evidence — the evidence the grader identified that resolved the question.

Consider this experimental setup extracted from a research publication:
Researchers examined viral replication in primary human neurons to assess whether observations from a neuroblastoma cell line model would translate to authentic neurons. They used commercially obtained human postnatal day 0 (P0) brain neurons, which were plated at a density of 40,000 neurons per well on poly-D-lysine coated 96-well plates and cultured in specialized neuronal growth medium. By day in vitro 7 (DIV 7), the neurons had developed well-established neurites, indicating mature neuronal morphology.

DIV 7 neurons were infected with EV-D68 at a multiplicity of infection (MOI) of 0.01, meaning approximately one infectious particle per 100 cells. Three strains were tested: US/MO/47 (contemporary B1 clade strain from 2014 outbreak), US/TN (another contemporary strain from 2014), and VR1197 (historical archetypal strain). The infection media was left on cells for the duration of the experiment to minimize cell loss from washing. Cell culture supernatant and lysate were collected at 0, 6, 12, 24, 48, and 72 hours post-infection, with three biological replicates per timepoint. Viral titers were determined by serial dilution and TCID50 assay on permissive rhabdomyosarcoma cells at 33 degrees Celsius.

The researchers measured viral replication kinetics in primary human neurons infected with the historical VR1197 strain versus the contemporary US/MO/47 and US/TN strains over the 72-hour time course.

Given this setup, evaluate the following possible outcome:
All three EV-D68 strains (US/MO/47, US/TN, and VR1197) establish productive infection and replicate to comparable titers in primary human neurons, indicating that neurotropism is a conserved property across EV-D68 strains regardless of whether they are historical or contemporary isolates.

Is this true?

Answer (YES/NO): NO